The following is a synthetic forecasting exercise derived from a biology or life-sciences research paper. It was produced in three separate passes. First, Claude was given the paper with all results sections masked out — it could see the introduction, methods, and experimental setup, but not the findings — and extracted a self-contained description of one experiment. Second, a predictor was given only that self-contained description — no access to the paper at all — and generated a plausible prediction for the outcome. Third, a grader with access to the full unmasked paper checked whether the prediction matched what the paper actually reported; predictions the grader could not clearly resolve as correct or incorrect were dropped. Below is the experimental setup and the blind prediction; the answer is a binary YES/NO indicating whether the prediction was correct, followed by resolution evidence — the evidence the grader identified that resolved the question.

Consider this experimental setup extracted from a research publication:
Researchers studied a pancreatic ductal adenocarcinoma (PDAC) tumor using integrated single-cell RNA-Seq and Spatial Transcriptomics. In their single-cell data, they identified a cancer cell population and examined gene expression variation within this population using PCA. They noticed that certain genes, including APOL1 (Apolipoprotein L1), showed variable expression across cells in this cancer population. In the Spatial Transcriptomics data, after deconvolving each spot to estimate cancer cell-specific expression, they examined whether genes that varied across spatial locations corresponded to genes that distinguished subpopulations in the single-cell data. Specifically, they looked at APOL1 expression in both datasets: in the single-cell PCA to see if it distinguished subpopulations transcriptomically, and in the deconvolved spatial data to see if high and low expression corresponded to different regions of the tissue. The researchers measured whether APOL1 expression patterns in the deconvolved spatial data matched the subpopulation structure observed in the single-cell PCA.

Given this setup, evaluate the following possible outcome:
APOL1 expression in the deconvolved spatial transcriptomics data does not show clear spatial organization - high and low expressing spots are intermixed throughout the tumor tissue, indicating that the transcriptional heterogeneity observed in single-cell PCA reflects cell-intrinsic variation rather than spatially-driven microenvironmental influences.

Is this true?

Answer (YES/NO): NO